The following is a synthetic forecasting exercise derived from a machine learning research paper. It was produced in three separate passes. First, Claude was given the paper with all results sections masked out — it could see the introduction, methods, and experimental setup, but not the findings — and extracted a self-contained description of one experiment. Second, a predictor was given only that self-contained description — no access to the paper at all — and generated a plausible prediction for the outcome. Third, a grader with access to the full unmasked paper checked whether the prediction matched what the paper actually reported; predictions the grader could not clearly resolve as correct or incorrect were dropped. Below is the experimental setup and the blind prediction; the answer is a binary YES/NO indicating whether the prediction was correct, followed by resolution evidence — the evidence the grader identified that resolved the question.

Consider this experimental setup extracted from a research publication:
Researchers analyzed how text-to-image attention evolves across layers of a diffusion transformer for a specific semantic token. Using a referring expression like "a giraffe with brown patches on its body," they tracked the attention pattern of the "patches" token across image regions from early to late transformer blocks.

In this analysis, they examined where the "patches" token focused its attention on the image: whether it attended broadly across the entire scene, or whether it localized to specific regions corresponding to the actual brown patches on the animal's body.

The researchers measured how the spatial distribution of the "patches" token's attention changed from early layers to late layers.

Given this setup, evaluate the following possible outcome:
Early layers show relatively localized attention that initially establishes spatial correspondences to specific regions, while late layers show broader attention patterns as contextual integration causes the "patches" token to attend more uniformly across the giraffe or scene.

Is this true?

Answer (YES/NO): NO